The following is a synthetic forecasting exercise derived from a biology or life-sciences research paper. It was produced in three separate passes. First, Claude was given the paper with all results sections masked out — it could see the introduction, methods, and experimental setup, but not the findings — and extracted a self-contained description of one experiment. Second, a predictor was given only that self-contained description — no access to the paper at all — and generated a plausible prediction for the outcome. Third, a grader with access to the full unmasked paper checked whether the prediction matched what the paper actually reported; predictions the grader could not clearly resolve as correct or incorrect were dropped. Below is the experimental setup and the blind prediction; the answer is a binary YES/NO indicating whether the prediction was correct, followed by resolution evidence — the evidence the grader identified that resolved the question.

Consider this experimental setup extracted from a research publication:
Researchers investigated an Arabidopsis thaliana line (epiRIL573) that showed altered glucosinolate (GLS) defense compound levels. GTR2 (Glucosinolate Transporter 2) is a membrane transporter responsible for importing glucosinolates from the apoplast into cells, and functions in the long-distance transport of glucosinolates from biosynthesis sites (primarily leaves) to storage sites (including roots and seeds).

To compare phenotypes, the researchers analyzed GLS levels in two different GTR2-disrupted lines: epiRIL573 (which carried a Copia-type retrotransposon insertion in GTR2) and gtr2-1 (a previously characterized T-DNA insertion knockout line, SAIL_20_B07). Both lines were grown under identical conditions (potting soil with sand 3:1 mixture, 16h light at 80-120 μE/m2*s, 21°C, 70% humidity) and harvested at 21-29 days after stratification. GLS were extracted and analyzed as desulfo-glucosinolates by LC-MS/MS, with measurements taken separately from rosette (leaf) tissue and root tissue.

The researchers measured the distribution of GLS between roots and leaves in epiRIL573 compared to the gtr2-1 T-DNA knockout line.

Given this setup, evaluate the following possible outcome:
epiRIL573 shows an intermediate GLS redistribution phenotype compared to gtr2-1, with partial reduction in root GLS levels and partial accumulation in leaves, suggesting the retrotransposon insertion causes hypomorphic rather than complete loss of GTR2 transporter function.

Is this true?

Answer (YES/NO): NO